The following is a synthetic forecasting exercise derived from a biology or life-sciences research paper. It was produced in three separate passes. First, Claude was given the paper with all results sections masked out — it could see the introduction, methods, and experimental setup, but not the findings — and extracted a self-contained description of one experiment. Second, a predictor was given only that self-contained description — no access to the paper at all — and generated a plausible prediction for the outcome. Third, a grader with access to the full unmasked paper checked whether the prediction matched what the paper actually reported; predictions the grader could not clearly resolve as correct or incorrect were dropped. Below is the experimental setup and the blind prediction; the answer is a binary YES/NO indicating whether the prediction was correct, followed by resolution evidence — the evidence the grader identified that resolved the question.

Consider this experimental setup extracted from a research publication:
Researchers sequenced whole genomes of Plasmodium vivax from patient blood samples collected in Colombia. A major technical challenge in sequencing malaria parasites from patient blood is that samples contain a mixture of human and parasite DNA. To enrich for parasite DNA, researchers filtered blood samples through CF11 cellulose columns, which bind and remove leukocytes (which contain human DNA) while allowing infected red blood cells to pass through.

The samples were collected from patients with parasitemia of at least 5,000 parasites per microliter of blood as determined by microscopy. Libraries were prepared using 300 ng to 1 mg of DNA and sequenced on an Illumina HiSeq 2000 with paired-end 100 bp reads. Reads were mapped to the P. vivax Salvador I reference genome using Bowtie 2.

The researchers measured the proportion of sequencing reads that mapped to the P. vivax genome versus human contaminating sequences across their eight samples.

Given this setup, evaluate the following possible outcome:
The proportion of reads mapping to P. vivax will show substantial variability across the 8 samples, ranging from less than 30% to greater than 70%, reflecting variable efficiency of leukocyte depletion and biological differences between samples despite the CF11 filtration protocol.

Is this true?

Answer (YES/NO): NO